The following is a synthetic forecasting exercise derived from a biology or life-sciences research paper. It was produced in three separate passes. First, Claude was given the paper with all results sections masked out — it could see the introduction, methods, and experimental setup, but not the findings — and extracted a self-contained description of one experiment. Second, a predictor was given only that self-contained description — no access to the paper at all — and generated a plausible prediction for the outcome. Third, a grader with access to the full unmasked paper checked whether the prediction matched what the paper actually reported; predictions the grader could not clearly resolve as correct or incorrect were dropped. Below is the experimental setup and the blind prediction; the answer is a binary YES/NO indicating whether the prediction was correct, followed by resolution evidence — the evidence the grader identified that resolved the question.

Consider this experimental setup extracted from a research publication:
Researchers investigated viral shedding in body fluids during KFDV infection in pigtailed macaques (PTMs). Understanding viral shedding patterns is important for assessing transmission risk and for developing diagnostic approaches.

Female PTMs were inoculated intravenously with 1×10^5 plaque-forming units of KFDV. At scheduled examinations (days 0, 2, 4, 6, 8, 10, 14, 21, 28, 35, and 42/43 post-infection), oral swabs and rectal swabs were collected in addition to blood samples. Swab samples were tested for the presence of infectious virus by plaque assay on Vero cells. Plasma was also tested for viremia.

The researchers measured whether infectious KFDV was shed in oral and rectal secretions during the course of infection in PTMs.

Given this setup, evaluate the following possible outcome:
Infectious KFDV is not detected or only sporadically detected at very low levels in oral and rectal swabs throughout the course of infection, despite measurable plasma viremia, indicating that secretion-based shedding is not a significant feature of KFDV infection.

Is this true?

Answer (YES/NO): YES